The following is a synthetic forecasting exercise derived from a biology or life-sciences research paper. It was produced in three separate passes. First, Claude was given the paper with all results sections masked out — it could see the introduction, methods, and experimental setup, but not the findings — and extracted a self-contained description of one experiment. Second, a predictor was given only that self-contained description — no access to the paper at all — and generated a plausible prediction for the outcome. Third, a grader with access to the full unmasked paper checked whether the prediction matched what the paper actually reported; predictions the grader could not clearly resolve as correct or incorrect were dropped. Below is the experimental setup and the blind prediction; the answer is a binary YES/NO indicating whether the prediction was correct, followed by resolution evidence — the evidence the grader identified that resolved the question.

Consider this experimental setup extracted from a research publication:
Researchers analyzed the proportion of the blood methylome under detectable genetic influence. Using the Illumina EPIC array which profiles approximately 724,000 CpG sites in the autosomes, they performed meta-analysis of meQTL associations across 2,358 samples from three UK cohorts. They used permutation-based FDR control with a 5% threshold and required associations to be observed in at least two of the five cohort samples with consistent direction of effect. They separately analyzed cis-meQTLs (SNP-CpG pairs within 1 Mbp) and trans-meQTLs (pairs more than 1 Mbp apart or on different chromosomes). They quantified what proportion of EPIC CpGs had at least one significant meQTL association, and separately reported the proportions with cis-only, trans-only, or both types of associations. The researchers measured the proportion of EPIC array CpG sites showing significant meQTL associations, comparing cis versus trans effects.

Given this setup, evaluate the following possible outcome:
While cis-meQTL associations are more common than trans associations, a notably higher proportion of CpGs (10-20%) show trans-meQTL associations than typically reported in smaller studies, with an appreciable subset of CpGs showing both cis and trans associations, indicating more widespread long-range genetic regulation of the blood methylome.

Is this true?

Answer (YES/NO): NO